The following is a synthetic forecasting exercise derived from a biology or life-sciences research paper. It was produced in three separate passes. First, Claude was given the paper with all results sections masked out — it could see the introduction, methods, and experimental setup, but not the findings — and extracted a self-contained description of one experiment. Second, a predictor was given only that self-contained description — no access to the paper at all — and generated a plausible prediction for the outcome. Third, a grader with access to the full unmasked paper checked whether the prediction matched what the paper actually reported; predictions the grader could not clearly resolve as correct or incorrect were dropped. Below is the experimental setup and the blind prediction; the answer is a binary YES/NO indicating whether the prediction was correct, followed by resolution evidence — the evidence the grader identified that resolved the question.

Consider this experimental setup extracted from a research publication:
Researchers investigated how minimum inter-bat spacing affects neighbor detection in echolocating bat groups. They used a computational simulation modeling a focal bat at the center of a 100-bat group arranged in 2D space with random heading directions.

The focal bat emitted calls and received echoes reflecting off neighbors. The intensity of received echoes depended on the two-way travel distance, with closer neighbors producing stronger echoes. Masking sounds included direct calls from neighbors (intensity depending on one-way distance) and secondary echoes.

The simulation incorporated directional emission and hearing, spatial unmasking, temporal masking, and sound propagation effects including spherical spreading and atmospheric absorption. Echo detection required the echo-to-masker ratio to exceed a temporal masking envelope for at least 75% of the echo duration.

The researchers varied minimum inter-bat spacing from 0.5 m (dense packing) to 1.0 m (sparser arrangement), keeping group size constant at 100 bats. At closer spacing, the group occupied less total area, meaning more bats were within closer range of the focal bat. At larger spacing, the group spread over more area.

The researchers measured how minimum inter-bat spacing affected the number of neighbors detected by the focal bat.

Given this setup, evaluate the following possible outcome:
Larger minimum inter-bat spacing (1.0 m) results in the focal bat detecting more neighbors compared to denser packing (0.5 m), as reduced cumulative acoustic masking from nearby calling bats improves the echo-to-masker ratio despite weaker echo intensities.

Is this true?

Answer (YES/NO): NO